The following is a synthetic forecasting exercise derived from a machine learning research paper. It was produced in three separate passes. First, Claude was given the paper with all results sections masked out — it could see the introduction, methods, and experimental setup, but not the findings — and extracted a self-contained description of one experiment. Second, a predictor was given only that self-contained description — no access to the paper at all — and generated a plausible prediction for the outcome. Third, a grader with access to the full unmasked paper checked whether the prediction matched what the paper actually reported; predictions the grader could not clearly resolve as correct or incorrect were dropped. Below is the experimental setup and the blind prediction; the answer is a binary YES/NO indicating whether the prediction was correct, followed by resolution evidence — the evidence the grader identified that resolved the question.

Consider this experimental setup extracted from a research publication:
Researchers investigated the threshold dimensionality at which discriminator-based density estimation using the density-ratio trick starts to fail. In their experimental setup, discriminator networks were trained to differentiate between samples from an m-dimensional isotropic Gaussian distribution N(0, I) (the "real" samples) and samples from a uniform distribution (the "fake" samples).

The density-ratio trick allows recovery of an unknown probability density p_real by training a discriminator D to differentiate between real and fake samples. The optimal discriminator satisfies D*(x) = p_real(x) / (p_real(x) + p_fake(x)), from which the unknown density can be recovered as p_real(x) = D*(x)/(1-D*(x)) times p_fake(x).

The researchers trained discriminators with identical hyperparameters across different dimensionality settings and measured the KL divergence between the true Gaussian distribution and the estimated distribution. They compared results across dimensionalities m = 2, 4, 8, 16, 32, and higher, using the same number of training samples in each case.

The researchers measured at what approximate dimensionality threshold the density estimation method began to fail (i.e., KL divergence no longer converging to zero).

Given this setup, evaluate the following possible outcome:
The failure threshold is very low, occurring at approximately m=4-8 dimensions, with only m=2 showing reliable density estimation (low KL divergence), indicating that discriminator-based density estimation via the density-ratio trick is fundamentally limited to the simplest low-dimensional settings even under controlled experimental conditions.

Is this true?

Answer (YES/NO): NO